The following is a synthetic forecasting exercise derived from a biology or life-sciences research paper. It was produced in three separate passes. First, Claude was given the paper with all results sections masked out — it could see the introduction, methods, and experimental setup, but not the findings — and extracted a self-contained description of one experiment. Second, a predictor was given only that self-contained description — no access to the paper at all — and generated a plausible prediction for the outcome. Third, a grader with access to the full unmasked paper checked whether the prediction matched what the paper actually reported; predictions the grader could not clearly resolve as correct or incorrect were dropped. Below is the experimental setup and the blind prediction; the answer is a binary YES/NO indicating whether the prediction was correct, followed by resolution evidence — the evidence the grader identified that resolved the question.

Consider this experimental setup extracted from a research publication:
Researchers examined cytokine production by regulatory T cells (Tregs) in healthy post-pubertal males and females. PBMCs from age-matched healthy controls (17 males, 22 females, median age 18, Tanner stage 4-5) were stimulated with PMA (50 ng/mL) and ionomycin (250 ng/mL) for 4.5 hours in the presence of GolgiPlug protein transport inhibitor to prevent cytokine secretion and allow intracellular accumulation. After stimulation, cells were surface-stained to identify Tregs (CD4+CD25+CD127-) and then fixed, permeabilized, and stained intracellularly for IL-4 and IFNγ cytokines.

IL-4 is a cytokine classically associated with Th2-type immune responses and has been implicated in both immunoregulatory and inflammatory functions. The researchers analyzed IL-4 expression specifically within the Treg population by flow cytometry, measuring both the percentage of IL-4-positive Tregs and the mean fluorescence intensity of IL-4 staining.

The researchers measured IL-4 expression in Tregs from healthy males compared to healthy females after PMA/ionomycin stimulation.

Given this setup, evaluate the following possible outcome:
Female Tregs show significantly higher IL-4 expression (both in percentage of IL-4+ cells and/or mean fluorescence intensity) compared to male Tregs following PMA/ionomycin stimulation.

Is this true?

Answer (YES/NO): NO